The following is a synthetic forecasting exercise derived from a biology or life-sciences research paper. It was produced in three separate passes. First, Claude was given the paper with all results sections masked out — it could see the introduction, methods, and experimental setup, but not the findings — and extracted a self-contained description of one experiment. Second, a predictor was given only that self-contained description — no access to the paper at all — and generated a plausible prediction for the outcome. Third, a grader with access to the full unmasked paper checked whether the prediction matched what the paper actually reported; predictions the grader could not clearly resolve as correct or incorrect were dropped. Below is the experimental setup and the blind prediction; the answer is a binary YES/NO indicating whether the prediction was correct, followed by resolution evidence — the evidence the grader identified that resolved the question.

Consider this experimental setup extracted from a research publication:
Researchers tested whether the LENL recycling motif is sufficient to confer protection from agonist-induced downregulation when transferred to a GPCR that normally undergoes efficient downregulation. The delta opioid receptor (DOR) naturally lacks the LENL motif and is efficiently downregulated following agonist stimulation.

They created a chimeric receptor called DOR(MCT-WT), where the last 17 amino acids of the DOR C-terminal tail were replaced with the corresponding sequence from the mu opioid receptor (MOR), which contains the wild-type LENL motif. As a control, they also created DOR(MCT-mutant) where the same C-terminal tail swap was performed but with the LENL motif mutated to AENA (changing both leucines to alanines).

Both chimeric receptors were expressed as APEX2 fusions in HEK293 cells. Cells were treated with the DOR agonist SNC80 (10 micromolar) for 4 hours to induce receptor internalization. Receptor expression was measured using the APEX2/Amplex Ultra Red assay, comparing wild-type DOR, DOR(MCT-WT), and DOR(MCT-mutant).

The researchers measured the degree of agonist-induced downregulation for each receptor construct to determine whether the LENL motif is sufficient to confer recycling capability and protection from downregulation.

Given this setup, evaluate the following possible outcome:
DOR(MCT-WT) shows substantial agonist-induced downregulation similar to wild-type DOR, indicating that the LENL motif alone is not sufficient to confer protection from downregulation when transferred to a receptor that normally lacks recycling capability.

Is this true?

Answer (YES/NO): NO